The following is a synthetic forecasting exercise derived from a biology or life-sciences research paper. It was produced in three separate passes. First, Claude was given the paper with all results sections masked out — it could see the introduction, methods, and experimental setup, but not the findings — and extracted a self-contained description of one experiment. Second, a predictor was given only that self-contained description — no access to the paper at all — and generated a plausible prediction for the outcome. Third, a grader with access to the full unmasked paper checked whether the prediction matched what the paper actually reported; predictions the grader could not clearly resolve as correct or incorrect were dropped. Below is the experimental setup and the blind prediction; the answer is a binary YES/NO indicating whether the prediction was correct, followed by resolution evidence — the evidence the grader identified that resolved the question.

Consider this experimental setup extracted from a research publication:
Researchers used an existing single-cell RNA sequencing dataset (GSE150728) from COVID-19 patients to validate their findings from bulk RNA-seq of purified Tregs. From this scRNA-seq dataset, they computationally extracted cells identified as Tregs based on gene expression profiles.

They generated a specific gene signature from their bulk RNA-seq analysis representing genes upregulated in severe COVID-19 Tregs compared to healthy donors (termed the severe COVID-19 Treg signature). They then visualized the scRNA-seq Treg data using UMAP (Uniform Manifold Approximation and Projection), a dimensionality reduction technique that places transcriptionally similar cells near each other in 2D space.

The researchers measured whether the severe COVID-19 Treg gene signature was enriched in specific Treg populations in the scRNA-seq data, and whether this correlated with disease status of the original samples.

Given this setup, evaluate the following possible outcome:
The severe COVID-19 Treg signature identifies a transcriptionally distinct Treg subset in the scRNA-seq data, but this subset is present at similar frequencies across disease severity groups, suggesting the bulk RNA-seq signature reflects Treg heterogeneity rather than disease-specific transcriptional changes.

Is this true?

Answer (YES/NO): NO